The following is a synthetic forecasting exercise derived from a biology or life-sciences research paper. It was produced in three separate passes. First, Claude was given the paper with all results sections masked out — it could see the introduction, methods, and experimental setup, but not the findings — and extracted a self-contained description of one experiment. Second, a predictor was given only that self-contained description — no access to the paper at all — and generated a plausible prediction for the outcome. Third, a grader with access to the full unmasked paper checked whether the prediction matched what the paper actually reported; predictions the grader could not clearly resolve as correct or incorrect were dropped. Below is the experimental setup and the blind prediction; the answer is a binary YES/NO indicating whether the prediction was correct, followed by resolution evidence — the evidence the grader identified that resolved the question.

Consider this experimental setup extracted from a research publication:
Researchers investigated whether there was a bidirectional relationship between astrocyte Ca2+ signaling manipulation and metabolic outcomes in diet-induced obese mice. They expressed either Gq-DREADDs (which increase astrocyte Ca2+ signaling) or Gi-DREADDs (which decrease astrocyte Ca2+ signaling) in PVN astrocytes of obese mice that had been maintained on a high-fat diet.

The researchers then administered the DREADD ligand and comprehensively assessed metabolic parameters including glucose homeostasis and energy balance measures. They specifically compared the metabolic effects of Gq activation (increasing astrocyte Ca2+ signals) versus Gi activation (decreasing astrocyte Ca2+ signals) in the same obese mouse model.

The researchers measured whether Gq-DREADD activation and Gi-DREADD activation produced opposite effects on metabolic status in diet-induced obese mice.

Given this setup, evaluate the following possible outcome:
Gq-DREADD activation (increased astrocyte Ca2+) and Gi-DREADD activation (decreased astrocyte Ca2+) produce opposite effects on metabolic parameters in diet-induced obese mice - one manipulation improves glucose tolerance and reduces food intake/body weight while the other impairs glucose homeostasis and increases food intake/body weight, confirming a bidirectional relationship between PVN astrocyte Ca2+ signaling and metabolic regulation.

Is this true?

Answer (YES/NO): YES